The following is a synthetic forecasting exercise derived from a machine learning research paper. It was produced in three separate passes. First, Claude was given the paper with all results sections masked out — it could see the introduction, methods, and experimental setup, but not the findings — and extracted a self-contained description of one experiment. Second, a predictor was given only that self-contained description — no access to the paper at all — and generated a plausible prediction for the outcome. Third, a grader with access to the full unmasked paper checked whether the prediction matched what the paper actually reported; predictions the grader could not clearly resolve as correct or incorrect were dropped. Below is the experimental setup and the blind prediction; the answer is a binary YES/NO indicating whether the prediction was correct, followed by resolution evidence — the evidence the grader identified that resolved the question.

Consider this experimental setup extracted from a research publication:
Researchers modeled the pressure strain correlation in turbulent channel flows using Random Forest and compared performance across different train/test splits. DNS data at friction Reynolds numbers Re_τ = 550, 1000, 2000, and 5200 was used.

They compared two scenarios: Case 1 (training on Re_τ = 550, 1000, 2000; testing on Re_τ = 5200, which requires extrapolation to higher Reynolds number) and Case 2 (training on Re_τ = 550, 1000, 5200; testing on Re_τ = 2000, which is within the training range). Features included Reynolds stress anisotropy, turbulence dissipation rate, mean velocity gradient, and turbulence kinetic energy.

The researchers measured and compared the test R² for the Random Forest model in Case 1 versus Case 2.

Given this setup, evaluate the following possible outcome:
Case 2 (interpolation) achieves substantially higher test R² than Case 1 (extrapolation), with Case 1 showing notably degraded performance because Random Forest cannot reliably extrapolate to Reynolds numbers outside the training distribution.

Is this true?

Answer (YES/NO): NO